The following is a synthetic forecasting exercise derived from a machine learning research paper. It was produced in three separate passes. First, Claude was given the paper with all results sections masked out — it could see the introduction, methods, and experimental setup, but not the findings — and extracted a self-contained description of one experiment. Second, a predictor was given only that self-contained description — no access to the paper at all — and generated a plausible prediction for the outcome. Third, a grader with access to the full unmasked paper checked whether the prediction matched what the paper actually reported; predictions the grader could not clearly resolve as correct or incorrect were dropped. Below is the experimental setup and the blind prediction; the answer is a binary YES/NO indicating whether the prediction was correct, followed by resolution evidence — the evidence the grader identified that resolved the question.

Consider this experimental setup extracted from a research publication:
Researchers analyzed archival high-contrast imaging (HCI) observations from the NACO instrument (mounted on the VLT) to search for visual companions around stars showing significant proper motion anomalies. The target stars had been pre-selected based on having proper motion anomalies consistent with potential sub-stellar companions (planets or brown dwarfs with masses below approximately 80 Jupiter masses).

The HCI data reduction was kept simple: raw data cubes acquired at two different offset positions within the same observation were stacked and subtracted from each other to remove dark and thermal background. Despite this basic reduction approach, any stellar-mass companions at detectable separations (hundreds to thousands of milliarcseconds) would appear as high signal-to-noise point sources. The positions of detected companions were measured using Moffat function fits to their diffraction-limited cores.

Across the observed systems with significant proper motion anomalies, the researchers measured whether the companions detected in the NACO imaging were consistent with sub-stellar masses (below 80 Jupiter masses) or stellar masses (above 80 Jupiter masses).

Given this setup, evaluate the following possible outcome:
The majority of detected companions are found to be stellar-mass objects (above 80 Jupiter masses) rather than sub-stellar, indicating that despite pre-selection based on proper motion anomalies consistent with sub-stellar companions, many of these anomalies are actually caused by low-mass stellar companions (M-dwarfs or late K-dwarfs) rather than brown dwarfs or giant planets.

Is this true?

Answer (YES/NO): YES